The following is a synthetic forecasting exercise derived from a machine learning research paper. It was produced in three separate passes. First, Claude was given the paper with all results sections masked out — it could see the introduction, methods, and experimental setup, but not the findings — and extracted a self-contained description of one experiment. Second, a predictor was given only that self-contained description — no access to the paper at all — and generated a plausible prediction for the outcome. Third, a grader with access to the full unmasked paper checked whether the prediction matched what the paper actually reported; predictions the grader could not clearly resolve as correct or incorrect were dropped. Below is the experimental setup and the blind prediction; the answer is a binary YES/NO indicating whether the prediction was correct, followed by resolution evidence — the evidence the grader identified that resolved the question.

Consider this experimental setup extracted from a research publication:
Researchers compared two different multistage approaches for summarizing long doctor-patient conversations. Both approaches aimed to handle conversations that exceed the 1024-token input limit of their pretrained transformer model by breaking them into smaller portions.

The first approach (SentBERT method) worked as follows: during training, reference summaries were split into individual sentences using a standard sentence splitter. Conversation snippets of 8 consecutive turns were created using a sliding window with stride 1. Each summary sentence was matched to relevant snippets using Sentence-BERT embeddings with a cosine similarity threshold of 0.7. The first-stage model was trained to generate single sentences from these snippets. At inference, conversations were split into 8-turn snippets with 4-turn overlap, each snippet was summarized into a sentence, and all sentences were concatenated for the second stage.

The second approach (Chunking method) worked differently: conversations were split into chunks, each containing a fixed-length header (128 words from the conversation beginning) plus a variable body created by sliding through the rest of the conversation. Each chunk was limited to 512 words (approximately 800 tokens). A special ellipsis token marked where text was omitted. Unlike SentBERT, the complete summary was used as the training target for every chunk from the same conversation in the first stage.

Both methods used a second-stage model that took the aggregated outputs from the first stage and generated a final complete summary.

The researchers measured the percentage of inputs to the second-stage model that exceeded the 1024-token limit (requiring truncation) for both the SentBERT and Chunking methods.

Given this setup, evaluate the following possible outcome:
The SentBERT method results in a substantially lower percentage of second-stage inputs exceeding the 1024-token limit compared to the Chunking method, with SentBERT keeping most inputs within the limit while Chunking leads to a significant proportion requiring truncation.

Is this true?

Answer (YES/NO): NO